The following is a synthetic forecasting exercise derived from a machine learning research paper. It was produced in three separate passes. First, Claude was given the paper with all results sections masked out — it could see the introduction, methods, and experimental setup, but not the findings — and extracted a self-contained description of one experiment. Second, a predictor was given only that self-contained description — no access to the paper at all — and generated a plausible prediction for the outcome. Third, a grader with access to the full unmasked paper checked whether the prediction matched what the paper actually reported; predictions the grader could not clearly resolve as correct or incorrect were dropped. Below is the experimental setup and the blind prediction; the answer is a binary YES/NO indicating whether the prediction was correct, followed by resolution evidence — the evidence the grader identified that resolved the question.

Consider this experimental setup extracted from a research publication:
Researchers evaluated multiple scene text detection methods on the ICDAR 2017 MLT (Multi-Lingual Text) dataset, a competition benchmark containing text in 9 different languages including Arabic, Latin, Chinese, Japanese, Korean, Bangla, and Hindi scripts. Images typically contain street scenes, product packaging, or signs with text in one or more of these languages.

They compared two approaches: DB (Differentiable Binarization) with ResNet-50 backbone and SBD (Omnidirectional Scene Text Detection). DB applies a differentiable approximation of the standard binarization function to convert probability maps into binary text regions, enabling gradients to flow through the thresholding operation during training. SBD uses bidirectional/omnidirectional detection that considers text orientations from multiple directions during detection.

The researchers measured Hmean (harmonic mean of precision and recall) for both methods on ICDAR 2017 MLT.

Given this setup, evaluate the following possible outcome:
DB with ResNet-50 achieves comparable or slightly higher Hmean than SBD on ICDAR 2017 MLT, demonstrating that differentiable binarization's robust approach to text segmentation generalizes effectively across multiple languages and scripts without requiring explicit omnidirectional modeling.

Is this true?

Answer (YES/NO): NO